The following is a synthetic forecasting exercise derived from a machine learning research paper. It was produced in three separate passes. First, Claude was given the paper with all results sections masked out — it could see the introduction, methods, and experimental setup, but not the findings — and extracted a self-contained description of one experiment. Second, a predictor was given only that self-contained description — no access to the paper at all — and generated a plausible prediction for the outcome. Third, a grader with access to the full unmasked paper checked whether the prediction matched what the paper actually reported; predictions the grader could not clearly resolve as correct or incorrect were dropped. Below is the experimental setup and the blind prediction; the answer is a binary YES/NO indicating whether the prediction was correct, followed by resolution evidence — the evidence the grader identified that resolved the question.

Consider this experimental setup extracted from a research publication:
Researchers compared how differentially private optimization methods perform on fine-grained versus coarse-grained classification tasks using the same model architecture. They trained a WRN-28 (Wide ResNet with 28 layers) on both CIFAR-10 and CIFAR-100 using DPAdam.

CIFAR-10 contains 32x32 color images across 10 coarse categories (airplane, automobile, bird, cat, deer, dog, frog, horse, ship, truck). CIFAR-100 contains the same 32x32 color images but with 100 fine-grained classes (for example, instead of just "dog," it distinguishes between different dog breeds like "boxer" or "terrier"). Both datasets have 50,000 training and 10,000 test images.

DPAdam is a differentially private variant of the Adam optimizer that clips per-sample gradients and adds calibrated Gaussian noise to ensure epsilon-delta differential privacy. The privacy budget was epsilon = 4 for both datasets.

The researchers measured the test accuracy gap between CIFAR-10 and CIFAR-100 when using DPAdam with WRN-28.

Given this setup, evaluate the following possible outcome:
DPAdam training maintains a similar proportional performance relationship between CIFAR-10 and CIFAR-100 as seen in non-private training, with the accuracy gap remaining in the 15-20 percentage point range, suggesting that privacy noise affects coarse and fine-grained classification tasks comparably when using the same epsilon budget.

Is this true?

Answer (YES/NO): NO